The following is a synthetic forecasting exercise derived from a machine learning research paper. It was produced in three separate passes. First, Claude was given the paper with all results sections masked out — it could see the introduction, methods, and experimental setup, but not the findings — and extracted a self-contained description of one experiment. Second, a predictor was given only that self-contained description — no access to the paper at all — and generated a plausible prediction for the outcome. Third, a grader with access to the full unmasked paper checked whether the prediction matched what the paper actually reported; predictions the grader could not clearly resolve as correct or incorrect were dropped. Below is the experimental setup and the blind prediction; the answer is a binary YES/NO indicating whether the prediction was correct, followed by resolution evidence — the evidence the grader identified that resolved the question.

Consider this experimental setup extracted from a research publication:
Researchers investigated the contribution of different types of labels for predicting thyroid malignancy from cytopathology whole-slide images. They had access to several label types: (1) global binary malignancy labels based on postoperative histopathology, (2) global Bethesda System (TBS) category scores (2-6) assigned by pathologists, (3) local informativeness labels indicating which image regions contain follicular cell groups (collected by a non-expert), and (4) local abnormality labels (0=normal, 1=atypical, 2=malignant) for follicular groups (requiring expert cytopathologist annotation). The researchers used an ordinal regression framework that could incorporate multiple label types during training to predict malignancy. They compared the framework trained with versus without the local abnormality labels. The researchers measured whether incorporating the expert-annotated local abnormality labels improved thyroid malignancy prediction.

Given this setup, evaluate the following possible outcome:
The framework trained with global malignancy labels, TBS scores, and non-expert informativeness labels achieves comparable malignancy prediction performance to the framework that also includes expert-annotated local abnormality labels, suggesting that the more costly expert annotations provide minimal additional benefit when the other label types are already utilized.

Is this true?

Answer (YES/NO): YES